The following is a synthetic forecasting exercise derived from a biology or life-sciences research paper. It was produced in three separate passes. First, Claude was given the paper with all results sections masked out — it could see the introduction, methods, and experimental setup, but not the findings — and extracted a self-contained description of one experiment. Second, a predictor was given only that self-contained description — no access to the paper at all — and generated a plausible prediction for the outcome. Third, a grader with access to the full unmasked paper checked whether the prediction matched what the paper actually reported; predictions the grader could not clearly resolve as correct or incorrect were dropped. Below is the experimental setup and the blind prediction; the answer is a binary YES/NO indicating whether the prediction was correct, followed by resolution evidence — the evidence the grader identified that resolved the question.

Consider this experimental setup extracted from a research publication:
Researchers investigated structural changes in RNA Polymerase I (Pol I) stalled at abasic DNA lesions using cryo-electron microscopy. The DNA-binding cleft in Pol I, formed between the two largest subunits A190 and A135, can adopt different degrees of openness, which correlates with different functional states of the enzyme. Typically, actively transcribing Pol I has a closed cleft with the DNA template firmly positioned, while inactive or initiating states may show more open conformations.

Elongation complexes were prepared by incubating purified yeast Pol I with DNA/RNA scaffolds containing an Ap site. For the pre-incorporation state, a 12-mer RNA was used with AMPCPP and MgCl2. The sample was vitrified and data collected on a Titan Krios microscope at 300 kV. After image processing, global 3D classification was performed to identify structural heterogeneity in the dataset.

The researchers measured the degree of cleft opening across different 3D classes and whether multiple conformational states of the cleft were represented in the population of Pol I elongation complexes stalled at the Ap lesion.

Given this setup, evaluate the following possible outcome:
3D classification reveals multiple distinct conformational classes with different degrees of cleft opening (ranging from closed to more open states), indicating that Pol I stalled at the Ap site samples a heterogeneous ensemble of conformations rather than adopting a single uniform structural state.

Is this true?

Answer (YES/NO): YES